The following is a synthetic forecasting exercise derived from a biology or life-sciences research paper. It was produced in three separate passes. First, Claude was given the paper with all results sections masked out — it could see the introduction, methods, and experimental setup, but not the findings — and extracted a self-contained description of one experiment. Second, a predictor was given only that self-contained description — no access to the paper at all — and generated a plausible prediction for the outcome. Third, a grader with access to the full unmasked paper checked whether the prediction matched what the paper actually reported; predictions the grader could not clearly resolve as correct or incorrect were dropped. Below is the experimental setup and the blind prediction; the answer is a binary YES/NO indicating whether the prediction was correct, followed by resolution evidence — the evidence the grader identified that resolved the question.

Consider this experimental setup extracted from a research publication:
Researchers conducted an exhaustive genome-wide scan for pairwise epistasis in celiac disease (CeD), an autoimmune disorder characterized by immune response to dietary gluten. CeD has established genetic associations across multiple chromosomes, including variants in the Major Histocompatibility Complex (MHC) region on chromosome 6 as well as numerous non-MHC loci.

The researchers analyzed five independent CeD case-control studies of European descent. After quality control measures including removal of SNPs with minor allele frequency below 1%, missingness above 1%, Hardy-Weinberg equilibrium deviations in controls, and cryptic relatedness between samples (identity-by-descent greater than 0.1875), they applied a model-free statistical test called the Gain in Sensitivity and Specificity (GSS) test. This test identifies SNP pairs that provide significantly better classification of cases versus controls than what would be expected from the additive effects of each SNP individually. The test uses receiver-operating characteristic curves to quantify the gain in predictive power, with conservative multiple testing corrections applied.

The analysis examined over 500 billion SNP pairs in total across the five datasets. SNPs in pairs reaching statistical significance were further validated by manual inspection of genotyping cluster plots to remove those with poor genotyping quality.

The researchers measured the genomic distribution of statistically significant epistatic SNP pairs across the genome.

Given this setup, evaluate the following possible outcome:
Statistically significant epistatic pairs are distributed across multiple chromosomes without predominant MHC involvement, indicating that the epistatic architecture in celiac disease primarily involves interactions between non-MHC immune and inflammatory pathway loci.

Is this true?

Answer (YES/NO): NO